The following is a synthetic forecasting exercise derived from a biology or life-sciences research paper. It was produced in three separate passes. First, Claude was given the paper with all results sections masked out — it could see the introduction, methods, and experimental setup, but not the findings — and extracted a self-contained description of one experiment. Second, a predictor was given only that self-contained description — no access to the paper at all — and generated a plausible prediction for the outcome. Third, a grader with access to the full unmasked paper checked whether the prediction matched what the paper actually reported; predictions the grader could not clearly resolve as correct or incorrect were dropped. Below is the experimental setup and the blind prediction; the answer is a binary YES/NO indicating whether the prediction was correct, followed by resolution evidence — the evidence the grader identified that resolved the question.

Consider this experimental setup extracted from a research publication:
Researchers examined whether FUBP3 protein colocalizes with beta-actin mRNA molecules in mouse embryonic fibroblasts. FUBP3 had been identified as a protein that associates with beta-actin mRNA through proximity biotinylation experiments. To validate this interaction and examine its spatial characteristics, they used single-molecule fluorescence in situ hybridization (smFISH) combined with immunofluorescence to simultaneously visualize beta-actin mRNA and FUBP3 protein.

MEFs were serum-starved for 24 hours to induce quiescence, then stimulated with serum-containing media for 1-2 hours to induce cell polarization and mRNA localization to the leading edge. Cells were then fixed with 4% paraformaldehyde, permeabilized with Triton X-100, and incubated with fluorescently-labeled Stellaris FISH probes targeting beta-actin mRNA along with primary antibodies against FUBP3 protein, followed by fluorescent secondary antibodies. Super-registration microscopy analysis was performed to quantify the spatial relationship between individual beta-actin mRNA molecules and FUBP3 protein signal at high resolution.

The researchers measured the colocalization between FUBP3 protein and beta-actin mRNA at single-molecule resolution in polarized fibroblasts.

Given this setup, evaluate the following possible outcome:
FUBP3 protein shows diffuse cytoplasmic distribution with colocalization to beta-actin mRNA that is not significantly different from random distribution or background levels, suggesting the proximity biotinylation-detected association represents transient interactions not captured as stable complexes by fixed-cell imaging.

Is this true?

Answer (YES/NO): NO